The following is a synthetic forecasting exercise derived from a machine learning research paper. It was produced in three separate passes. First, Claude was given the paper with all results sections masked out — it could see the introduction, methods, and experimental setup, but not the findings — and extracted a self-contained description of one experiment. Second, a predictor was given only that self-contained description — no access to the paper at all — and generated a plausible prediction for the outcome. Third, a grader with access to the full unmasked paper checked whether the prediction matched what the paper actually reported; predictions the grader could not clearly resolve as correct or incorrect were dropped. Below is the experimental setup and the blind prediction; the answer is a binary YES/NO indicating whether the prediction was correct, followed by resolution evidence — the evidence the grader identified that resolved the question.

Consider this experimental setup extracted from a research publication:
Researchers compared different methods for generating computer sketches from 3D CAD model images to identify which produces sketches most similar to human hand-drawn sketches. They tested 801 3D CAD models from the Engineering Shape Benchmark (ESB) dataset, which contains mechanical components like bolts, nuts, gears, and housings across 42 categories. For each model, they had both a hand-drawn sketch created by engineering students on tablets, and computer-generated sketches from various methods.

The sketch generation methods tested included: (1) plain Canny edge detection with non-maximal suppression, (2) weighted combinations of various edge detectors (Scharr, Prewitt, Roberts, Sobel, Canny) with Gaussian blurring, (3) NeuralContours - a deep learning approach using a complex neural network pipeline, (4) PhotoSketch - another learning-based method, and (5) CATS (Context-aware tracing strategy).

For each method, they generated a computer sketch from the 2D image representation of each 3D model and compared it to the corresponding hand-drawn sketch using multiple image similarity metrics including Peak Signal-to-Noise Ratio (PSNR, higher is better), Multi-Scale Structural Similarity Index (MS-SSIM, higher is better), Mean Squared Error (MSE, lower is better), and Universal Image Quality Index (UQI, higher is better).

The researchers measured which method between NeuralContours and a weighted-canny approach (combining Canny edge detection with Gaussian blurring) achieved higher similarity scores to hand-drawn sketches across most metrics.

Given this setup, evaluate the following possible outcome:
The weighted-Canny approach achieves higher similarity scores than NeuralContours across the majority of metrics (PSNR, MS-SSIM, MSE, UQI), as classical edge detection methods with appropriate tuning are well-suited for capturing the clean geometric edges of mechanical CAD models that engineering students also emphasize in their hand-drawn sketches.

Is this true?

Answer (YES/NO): NO